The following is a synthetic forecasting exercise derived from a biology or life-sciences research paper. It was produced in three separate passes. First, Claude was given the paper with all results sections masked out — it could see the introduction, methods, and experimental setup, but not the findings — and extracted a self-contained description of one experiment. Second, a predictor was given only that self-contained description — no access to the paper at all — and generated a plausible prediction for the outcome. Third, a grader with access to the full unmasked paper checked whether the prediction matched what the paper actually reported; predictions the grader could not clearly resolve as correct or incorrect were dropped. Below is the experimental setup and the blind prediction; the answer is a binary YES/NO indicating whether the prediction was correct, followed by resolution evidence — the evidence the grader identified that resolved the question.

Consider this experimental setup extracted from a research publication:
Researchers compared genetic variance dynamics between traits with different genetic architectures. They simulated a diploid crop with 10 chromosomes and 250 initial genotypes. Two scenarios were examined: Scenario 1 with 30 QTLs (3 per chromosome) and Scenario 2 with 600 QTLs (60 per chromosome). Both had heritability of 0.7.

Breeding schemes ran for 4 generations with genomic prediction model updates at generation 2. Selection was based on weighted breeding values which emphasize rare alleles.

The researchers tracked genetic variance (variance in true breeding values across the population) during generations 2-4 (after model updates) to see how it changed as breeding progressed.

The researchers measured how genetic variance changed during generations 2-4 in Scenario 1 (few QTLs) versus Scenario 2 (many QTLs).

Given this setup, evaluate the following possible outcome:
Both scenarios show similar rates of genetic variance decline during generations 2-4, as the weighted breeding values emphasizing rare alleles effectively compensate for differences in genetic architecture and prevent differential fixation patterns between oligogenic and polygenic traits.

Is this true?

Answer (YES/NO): NO